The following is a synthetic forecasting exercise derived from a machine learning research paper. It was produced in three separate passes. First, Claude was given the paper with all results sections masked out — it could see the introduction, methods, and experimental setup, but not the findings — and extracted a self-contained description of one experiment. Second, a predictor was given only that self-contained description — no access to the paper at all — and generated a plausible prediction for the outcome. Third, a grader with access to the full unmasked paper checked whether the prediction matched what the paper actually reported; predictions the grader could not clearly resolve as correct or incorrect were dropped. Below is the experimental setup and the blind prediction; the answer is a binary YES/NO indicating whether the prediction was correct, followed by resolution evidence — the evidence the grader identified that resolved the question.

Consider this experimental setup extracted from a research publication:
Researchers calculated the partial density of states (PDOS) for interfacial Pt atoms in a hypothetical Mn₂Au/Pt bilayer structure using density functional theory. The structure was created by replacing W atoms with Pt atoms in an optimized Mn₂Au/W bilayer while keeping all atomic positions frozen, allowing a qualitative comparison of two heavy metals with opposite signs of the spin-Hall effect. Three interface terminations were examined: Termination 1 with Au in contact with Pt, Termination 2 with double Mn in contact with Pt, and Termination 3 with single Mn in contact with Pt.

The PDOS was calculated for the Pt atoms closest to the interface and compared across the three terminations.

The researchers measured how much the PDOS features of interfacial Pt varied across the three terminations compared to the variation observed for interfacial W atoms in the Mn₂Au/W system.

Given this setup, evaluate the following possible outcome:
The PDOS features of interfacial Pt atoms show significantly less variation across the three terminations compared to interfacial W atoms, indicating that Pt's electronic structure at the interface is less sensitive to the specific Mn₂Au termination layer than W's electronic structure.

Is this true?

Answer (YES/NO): YES